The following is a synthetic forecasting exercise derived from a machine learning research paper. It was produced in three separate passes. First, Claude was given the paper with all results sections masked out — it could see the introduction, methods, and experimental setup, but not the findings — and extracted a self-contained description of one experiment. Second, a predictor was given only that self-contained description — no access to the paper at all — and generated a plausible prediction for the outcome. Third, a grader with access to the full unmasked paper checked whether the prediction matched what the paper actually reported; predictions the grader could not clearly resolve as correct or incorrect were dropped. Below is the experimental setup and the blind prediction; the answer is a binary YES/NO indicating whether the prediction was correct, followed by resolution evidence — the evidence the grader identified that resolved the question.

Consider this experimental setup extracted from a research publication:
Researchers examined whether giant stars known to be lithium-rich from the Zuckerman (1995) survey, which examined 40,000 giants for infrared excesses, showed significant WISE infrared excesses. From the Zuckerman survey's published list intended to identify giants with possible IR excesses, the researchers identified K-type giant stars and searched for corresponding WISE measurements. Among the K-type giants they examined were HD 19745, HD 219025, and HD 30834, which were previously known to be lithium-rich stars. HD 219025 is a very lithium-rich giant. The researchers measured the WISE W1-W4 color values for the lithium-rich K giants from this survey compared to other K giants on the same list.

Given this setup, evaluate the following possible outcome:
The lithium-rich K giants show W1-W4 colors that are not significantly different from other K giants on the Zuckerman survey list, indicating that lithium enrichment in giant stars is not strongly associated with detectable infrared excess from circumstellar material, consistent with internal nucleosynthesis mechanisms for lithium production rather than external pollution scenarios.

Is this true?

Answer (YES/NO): NO